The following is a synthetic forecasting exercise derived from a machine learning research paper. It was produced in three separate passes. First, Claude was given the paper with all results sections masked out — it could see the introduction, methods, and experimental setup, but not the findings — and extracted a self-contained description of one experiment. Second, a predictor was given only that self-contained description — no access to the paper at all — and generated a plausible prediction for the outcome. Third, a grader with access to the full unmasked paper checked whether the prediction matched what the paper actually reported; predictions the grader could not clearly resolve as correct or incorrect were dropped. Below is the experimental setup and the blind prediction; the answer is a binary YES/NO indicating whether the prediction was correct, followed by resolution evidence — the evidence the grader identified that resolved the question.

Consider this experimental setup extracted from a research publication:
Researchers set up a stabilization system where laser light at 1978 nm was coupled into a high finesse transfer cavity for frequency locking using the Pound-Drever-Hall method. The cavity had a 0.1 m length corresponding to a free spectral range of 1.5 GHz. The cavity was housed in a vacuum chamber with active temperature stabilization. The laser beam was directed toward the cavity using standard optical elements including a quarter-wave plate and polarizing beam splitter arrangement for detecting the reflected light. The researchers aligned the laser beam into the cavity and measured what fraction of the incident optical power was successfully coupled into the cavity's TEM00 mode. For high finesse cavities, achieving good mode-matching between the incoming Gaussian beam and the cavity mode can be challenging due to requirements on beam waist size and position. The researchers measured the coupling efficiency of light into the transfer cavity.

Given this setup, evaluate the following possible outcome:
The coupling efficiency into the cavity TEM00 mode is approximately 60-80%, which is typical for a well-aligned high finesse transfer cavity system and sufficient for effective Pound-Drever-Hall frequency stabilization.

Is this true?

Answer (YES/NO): YES